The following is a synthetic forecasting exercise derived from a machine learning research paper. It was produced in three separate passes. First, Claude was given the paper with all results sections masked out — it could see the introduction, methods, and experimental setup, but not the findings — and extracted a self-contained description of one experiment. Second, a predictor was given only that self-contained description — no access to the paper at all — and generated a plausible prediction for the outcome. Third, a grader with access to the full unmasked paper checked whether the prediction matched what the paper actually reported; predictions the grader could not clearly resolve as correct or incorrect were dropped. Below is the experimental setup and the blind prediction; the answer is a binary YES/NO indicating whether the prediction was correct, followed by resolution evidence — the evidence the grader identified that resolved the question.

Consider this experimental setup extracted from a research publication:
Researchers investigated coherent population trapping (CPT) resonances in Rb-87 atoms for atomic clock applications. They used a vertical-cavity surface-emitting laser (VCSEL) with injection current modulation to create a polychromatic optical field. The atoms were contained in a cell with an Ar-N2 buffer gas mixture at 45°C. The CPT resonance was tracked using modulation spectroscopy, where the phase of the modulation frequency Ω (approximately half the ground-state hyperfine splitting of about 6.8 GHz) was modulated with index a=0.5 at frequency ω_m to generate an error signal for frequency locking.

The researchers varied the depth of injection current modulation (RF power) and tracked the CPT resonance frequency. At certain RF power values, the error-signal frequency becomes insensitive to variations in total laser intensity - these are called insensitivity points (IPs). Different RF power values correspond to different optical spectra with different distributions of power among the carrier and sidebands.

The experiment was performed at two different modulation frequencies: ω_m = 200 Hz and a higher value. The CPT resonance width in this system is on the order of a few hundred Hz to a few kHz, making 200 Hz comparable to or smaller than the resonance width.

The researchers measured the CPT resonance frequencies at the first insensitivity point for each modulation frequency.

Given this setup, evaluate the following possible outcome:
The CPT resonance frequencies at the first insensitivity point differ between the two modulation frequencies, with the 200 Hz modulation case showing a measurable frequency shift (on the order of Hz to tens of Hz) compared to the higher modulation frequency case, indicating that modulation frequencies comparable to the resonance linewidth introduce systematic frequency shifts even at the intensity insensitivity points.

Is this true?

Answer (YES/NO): NO